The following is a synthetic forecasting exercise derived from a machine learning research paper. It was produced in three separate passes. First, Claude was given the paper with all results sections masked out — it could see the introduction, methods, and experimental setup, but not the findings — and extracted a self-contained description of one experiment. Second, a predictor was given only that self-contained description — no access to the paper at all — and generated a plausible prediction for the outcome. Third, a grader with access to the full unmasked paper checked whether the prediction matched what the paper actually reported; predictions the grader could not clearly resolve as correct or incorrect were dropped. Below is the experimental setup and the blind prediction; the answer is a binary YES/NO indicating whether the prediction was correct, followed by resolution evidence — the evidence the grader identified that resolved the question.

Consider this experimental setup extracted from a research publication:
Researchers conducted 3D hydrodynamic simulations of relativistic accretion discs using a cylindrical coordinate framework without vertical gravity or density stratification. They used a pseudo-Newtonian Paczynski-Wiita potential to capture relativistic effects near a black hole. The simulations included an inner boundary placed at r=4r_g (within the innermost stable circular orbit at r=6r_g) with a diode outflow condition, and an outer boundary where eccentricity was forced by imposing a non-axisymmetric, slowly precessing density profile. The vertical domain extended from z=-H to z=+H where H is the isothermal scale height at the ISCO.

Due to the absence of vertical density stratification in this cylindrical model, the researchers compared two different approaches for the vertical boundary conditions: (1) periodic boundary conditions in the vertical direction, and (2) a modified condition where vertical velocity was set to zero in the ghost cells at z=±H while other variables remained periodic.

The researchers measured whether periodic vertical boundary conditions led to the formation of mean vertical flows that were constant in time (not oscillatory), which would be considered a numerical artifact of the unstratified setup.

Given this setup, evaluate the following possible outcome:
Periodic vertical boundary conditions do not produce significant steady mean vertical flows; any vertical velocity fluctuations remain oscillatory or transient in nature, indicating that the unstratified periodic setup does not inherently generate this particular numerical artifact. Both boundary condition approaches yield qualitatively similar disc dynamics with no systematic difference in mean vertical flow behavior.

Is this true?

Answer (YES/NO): NO